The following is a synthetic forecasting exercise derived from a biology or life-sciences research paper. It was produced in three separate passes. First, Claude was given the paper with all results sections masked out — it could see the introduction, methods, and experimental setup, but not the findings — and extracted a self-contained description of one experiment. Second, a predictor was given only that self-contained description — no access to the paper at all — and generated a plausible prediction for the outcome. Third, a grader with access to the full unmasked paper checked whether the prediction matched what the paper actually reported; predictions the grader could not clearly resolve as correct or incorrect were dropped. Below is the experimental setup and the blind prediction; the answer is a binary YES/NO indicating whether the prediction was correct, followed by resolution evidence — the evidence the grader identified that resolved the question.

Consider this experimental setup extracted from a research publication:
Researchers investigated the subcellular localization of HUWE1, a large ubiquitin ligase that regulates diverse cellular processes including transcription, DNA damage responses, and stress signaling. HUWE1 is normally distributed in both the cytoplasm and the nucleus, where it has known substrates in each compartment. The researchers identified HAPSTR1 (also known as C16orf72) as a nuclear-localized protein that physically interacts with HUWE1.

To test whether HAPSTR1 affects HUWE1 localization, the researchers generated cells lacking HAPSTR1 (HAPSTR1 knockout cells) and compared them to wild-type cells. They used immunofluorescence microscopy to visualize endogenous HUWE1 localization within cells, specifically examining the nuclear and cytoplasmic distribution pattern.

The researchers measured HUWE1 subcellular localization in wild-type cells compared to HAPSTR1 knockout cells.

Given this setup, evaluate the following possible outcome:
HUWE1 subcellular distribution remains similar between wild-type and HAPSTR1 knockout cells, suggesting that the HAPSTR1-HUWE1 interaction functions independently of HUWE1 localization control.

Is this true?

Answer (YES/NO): NO